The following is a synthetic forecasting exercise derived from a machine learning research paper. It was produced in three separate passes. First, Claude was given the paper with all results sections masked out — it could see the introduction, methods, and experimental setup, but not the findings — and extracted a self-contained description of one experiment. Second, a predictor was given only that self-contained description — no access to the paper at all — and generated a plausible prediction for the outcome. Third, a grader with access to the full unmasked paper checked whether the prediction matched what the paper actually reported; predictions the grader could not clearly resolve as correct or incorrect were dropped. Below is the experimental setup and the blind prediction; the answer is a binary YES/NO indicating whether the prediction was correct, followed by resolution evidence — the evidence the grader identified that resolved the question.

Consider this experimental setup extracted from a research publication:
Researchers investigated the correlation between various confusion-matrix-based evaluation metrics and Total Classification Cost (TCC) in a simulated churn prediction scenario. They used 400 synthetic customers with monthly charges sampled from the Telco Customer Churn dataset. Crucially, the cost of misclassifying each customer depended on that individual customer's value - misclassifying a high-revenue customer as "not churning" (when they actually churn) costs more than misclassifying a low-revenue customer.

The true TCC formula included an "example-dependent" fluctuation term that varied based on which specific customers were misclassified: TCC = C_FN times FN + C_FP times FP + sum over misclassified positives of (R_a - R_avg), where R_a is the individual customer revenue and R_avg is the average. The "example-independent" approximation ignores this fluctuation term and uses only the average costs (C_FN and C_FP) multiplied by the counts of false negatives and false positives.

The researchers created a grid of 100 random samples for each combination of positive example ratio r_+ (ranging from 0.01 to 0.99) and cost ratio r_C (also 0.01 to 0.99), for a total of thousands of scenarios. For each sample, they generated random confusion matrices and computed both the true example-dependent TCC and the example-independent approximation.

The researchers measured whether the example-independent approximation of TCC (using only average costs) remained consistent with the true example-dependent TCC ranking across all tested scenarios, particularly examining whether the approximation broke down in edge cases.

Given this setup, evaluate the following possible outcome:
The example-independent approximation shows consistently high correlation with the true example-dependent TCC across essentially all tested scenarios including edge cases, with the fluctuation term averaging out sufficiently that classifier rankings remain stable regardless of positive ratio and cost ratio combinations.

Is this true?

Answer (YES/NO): YES